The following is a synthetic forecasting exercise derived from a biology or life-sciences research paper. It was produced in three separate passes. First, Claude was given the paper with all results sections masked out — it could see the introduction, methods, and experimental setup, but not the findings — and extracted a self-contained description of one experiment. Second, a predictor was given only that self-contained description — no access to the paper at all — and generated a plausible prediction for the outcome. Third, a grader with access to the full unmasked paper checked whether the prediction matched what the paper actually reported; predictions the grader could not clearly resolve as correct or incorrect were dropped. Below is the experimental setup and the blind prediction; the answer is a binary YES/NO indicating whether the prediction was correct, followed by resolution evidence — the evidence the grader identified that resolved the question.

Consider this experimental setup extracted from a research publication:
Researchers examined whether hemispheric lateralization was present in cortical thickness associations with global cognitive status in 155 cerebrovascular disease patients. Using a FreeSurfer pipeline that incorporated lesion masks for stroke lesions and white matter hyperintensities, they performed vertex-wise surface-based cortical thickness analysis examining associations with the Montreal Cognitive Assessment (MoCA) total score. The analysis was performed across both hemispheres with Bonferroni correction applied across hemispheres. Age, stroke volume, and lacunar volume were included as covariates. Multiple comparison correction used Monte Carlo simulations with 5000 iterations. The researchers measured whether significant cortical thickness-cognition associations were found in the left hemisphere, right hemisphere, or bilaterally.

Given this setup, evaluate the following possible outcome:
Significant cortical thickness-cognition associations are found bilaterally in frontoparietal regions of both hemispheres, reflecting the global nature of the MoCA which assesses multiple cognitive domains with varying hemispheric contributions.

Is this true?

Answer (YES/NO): NO